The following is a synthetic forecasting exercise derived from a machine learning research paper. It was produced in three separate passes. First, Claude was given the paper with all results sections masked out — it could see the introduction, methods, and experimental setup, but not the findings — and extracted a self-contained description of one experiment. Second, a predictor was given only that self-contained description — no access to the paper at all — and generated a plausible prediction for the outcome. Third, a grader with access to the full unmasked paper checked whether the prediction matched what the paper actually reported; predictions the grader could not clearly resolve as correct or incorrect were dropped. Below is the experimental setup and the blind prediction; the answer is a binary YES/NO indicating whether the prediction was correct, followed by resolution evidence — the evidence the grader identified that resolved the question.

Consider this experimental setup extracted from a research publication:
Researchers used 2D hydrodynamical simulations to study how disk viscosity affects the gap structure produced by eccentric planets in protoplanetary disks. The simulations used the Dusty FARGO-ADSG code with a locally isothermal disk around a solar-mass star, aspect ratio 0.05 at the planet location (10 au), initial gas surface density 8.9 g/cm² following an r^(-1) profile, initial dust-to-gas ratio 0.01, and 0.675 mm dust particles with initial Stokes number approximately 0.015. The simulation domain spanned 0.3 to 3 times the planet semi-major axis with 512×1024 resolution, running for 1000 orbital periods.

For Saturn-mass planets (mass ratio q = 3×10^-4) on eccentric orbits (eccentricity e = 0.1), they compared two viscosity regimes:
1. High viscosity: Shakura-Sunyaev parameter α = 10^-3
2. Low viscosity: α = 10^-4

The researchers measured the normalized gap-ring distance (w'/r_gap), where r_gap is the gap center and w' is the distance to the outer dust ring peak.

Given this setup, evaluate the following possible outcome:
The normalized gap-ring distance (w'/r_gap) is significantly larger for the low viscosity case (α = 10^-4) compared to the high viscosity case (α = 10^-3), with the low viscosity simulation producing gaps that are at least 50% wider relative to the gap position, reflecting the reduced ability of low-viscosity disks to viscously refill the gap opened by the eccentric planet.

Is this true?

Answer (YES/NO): NO